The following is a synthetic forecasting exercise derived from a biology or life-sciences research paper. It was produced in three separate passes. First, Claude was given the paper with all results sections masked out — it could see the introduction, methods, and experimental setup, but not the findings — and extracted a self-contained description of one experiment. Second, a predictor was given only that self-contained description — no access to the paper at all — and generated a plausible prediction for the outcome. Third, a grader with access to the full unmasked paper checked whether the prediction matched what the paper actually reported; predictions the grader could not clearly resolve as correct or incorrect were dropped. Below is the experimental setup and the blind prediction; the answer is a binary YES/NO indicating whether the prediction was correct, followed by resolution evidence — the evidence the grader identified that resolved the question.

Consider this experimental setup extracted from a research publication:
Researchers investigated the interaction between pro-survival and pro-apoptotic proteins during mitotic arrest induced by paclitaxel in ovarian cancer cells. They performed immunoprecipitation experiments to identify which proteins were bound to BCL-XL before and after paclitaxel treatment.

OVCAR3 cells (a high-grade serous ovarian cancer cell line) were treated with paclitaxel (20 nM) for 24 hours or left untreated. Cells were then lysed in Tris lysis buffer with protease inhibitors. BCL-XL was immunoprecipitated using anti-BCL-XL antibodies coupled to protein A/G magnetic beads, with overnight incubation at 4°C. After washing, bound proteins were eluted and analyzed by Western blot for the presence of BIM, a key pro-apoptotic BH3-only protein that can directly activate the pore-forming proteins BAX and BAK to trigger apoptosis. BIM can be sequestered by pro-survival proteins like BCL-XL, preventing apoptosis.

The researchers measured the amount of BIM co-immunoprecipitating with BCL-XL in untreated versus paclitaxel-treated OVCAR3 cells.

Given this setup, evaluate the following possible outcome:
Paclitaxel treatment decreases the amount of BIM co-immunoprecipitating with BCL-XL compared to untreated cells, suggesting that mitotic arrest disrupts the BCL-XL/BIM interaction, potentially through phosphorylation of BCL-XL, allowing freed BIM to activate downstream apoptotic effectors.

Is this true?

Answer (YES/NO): NO